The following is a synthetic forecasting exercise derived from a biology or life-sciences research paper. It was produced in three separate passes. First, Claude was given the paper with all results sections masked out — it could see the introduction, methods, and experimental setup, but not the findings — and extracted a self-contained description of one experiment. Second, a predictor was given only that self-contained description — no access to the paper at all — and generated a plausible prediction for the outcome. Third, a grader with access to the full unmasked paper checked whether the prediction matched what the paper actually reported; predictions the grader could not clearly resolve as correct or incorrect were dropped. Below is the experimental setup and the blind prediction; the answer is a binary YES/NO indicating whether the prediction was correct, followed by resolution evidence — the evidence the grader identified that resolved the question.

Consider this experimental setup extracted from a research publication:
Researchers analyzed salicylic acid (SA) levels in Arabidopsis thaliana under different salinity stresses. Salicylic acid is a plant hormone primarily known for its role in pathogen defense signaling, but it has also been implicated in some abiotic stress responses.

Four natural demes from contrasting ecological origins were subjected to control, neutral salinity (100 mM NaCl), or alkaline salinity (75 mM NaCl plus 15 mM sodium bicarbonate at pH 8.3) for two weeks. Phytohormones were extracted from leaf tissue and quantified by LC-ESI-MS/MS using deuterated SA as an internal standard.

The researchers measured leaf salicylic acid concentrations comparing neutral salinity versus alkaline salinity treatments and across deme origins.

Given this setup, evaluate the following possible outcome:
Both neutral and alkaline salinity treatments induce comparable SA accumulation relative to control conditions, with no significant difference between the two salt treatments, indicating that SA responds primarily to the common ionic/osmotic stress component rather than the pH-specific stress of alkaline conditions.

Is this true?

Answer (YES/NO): NO